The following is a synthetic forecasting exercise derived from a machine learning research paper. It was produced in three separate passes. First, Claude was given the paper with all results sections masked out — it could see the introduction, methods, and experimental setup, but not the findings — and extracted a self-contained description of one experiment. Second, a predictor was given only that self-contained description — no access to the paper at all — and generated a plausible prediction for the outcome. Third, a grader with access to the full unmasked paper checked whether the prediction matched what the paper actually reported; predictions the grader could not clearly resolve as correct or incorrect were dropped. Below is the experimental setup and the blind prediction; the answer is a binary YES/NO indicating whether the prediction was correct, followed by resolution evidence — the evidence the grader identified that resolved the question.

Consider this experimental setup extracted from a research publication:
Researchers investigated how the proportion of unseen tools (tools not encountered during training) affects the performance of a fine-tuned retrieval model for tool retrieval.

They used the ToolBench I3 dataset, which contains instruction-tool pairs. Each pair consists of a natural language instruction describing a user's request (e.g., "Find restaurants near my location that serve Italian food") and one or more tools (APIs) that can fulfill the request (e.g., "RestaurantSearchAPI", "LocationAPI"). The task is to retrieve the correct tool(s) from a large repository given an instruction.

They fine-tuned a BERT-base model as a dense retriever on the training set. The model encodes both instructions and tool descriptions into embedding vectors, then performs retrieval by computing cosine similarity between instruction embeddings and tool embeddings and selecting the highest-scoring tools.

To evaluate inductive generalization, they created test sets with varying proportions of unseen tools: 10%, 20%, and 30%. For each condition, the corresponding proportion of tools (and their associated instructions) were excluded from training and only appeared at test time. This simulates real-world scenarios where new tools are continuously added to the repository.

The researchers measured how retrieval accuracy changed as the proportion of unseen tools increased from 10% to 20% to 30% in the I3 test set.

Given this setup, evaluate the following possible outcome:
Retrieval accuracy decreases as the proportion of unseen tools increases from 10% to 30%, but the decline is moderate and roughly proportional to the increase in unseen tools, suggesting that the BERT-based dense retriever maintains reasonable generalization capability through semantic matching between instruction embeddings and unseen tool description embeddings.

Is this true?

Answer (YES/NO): NO